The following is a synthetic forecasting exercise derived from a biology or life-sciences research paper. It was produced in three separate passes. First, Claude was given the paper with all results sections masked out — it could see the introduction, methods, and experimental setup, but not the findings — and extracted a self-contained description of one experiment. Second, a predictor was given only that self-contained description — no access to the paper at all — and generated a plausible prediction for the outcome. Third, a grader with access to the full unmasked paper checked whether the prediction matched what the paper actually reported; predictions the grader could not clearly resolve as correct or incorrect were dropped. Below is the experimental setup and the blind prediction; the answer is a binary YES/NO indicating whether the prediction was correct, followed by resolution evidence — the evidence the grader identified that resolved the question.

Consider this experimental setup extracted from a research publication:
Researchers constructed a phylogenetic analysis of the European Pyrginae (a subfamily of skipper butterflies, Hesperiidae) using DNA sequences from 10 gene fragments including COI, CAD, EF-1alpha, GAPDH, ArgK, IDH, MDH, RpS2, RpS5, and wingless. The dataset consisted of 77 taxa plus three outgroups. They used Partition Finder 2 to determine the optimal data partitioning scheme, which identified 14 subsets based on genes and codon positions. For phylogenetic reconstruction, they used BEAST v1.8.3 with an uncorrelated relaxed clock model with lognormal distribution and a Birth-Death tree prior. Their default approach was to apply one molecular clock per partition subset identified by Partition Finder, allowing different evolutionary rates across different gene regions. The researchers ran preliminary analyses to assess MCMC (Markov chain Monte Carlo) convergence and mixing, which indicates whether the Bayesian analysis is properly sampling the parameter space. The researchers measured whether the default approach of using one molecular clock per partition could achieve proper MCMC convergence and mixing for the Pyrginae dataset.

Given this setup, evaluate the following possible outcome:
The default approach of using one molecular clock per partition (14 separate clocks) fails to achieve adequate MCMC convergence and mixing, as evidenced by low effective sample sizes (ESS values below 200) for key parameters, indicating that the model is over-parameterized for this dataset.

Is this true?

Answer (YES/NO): NO